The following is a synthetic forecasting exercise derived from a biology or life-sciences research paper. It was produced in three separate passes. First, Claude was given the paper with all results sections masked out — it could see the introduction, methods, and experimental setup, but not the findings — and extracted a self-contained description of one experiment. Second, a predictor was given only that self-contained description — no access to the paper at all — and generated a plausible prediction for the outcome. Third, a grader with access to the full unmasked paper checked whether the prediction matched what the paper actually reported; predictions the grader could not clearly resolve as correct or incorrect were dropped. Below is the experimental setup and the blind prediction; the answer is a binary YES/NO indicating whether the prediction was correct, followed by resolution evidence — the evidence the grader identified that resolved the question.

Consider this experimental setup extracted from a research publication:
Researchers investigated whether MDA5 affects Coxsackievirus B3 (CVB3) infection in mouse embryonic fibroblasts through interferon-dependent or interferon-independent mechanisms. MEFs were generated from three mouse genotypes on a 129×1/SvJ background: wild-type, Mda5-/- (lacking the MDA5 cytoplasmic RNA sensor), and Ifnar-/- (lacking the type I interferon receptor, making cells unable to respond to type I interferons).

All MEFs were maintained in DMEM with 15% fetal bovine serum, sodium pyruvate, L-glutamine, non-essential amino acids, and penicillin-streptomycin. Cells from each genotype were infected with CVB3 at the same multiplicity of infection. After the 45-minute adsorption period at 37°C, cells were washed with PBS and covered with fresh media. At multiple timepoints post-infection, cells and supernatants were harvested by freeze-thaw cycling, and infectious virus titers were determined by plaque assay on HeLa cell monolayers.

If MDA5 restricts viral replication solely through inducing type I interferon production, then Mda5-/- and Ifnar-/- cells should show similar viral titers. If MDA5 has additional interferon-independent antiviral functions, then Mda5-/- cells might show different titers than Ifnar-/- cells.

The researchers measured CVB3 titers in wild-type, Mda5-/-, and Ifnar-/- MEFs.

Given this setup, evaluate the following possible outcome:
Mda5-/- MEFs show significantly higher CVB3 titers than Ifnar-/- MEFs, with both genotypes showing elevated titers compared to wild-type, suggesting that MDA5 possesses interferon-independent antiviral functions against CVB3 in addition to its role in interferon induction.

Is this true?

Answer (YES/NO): YES